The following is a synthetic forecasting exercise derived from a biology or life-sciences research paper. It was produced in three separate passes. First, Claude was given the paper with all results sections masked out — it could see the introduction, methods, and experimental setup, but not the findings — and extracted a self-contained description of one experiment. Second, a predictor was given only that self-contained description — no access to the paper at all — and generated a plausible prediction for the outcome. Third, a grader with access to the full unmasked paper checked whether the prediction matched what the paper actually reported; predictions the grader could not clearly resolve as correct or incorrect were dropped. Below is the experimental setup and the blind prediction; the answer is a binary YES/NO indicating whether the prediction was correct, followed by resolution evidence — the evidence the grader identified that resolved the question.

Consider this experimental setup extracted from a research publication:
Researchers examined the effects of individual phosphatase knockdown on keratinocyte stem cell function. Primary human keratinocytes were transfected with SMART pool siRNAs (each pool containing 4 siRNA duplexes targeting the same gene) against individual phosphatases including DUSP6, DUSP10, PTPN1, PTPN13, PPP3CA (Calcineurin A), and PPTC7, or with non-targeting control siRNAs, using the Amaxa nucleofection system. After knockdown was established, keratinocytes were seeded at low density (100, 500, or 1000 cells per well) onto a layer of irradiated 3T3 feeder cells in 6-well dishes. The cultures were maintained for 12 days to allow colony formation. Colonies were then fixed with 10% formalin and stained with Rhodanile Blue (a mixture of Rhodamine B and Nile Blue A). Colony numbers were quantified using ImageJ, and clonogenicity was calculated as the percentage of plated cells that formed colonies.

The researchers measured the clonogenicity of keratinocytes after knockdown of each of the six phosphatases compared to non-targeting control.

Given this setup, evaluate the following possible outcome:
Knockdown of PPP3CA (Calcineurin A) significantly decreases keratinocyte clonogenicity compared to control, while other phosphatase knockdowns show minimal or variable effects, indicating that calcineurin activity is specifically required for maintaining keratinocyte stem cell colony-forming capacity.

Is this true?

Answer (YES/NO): NO